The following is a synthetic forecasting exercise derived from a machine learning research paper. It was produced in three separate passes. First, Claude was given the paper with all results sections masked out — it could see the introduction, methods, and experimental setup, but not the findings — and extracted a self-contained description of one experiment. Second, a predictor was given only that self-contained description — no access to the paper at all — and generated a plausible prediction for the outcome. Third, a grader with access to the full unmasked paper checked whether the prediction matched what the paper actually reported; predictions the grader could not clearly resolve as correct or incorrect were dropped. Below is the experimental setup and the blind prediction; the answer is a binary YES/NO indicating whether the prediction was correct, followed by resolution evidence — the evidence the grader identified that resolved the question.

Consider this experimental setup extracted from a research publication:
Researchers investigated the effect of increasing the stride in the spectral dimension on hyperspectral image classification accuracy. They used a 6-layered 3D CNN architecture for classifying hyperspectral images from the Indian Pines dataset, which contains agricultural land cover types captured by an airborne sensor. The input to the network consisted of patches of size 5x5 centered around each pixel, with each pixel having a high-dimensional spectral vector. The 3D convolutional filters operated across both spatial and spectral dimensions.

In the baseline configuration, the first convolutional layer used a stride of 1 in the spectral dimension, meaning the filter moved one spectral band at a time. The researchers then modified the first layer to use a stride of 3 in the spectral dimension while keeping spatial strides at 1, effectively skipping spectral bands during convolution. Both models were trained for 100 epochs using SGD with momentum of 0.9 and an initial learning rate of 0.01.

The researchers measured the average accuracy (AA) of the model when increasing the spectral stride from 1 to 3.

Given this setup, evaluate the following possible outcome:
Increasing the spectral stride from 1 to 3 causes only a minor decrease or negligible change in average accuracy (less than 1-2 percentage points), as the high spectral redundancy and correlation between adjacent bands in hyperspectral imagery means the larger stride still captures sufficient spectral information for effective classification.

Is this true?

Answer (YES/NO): NO